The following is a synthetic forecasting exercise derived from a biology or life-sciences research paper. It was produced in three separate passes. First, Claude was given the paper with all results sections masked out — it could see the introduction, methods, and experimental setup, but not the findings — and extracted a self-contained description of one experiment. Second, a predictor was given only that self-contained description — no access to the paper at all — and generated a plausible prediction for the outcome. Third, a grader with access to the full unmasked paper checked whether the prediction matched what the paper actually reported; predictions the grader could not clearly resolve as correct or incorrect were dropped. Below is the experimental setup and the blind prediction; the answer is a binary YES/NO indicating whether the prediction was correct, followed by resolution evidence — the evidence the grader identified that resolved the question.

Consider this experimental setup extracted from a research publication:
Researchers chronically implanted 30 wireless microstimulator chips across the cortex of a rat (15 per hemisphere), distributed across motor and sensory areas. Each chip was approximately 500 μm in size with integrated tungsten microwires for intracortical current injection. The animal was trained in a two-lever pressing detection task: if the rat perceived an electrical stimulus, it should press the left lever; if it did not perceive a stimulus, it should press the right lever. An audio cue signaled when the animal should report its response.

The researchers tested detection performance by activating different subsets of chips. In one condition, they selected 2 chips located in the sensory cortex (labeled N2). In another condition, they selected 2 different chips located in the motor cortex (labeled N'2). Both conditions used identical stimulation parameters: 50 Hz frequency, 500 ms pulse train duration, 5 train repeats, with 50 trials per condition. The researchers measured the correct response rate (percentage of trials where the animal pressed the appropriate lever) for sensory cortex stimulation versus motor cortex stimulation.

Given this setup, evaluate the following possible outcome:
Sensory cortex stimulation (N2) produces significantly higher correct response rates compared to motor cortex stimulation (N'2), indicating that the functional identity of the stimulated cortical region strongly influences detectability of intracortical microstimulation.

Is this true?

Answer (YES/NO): YES